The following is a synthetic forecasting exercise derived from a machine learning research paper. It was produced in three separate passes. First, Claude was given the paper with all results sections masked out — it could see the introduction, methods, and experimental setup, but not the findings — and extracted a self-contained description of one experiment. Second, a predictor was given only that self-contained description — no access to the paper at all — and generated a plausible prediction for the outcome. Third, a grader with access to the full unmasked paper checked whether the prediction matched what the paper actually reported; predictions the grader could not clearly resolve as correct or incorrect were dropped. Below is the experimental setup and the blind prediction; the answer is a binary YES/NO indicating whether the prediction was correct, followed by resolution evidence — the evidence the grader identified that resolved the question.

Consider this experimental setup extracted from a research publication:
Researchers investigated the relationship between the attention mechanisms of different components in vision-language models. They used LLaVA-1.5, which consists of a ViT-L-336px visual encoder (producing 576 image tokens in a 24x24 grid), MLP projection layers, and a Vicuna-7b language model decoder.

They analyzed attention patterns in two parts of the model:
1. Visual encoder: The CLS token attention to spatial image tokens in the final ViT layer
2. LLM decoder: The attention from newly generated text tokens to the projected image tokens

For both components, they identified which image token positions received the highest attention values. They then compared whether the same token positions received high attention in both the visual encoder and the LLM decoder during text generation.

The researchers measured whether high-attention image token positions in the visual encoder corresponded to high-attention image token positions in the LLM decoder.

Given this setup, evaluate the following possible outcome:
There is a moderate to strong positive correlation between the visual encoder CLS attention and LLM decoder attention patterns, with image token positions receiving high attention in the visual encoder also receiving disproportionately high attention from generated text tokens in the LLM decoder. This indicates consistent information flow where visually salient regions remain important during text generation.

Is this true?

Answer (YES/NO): YES